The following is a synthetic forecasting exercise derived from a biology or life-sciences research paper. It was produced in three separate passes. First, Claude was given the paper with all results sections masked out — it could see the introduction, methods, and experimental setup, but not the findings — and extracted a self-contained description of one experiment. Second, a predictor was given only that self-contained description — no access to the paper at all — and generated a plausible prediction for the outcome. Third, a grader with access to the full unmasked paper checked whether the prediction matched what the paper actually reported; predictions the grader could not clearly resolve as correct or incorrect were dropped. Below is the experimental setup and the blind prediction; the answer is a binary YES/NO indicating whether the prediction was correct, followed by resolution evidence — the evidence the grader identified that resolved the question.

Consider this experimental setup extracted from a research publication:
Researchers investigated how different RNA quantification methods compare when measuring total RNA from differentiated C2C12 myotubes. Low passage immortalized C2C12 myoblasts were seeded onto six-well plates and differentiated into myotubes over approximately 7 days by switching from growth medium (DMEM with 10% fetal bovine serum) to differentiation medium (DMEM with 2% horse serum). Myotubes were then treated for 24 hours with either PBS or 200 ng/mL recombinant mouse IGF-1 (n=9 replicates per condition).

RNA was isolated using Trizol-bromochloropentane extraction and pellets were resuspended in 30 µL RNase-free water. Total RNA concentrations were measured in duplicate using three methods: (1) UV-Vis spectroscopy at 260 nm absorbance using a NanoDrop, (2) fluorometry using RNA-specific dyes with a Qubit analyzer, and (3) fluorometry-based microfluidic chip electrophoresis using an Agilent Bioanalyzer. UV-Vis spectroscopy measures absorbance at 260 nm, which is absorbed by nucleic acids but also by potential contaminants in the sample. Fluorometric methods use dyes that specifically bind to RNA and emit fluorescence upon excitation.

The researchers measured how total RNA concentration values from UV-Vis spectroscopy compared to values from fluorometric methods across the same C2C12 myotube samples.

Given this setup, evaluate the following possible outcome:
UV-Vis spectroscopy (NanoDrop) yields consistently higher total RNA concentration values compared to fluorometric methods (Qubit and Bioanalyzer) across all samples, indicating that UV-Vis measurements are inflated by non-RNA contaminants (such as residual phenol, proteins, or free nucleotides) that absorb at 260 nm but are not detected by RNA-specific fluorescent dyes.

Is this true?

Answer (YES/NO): NO